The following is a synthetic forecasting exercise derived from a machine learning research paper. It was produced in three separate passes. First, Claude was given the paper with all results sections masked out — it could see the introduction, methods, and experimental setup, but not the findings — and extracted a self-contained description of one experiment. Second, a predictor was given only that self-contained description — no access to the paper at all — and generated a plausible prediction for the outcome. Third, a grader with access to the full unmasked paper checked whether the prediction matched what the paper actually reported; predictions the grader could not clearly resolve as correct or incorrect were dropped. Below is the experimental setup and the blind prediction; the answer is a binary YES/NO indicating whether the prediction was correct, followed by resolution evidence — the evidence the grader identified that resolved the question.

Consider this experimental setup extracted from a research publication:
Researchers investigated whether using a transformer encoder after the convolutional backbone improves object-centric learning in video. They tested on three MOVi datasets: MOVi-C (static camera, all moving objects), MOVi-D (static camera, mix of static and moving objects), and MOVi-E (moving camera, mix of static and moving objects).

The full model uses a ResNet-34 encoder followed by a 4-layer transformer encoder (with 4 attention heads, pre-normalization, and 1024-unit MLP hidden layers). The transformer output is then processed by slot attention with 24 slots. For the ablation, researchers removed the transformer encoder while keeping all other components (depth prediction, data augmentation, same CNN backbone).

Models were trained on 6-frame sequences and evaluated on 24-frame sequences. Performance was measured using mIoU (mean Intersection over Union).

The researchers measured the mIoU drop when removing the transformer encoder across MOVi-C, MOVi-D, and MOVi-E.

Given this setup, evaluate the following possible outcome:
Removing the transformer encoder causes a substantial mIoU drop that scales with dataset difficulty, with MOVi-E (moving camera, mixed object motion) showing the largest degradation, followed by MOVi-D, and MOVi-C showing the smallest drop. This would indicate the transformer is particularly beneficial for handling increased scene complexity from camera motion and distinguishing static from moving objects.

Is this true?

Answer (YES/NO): NO